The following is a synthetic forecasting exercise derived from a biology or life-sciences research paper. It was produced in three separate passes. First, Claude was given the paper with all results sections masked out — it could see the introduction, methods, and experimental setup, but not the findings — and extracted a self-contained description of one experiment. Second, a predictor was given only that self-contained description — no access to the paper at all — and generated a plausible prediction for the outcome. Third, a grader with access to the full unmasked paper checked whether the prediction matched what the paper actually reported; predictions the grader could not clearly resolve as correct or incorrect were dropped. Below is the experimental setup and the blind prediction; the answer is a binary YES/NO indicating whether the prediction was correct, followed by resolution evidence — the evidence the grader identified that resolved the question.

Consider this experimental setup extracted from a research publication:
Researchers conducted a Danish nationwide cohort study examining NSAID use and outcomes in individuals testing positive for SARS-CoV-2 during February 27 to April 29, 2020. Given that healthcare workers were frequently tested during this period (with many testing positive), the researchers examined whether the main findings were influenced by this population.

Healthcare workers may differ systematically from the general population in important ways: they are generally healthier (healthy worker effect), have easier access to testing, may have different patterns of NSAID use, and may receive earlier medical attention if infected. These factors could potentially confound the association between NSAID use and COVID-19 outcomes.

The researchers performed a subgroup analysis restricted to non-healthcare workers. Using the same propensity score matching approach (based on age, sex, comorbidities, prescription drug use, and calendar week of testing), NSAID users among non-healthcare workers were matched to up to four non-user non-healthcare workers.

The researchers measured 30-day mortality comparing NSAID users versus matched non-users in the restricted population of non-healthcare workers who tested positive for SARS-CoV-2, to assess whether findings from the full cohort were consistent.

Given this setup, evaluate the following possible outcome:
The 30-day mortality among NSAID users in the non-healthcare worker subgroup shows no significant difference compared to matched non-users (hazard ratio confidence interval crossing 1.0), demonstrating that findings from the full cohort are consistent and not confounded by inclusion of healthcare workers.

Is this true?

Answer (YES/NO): NO